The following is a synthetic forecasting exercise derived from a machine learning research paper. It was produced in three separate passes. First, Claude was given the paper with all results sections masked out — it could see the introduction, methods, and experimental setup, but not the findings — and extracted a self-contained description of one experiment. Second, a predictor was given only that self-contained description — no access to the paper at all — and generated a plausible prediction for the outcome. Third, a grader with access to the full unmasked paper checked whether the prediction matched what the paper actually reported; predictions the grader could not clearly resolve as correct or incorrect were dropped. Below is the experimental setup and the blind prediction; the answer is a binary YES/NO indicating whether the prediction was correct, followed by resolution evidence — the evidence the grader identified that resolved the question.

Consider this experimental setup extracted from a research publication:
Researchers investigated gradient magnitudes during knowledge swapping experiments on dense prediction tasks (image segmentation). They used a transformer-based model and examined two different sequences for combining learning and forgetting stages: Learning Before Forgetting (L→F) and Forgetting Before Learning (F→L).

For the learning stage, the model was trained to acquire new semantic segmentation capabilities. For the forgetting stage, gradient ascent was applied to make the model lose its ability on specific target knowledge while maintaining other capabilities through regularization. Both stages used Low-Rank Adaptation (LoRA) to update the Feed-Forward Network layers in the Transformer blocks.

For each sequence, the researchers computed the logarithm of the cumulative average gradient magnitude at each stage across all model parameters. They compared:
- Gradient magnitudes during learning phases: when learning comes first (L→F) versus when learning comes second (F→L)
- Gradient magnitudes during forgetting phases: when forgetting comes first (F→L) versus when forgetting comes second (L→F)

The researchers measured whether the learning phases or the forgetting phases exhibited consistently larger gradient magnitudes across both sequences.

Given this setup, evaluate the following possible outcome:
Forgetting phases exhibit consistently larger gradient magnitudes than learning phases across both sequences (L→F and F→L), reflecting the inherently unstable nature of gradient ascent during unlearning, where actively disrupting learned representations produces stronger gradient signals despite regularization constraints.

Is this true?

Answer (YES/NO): NO